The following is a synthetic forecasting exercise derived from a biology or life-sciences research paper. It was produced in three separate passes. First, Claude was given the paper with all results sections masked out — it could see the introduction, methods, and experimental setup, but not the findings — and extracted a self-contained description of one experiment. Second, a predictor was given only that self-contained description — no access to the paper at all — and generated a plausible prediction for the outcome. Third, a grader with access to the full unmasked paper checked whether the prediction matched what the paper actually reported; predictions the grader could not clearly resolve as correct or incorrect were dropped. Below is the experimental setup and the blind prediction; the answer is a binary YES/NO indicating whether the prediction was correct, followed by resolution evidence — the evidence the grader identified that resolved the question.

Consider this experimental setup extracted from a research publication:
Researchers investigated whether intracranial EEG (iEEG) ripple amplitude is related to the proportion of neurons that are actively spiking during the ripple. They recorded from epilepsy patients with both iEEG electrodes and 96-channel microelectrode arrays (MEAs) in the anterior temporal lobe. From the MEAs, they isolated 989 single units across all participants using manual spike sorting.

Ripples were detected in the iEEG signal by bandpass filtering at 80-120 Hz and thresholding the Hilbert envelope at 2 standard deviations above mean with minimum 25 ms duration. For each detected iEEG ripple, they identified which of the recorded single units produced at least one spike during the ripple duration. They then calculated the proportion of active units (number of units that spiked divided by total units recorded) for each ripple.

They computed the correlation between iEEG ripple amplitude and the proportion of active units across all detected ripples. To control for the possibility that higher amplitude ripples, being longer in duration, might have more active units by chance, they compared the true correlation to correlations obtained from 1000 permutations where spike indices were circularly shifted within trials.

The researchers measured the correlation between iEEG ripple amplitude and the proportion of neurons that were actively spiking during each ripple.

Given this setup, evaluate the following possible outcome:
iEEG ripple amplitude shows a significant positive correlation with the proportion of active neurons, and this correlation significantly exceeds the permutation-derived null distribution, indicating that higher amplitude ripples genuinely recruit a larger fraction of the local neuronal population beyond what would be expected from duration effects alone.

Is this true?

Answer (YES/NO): YES